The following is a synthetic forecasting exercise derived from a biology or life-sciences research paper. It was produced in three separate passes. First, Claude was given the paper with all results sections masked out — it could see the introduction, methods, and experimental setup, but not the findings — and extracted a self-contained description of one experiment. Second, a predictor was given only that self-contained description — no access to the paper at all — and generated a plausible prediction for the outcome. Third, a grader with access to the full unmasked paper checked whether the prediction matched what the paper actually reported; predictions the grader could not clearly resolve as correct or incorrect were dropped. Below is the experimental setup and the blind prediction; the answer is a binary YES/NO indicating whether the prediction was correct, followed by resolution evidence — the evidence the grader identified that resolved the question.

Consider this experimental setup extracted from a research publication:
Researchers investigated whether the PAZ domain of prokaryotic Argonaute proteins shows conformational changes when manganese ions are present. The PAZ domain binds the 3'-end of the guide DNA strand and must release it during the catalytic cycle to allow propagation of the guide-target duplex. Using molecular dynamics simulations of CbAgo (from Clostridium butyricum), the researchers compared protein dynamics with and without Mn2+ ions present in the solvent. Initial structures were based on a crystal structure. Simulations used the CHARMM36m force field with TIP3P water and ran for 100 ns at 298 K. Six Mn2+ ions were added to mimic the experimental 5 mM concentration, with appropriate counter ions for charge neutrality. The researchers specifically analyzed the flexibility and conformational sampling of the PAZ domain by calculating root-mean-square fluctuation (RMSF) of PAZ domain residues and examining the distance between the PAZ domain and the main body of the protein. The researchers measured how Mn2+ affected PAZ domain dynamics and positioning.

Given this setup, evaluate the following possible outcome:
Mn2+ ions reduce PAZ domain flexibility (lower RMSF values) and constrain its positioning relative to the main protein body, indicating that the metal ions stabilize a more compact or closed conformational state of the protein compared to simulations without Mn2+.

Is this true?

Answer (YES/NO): NO